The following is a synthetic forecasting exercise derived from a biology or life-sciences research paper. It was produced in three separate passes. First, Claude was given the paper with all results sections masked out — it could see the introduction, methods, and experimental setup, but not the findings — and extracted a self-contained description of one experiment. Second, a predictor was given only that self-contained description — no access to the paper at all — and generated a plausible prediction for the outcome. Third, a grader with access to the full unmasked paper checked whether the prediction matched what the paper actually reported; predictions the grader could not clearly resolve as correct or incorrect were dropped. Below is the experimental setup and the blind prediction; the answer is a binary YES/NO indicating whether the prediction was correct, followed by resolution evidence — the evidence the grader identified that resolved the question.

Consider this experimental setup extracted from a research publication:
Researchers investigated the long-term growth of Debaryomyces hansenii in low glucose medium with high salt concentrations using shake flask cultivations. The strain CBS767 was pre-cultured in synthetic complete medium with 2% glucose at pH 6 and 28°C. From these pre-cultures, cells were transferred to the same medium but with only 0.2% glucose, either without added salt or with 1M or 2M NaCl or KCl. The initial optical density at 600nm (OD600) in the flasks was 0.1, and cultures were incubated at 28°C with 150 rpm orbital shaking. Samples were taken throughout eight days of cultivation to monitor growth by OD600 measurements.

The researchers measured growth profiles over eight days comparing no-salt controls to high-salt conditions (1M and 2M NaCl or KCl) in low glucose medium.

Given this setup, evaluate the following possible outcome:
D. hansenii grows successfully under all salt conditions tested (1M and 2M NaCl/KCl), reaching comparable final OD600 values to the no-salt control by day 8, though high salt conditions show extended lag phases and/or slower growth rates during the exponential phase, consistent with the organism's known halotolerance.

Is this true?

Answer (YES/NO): NO